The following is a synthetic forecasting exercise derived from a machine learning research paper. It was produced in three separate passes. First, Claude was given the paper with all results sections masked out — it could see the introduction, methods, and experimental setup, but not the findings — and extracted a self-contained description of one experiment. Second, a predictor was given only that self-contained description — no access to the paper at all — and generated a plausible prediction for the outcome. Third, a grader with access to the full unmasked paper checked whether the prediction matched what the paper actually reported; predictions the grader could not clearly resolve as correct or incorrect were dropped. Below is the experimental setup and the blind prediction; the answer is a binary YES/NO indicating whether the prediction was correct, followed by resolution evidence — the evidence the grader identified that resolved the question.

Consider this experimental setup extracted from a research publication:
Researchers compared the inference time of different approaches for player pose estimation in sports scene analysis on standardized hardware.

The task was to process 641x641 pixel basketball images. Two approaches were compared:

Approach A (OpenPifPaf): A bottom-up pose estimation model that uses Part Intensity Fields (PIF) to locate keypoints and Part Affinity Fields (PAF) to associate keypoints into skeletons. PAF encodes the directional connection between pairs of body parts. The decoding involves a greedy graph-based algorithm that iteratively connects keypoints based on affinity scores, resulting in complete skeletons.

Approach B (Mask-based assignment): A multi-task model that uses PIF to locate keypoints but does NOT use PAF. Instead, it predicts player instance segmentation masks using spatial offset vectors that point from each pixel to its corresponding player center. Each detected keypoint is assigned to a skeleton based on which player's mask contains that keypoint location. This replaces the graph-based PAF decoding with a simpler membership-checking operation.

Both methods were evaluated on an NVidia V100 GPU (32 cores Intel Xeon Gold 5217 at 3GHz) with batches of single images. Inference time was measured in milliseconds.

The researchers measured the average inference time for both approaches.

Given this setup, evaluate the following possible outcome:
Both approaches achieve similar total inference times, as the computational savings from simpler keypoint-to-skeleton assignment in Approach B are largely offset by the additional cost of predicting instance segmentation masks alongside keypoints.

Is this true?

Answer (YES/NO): NO